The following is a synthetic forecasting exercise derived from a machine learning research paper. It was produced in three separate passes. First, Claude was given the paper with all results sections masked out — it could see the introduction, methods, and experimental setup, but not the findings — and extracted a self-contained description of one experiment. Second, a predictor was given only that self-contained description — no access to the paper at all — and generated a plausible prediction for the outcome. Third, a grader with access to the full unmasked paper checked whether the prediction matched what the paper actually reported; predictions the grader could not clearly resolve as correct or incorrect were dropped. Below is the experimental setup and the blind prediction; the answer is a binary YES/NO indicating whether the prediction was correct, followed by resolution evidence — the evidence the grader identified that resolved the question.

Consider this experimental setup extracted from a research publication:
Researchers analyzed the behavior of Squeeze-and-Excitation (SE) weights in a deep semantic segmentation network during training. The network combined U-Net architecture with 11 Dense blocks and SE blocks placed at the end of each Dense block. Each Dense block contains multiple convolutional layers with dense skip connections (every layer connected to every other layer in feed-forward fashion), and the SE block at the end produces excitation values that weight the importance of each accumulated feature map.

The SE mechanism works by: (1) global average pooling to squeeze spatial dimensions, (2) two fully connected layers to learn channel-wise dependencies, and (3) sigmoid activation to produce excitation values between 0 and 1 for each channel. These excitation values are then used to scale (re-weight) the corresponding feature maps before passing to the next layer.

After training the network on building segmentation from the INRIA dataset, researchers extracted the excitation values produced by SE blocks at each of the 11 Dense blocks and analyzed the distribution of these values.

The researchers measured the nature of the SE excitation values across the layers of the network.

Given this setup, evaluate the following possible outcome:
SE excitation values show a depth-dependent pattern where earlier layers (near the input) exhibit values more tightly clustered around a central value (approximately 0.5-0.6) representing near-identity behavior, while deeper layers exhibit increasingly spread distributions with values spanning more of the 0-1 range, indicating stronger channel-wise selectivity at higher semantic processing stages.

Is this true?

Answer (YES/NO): NO